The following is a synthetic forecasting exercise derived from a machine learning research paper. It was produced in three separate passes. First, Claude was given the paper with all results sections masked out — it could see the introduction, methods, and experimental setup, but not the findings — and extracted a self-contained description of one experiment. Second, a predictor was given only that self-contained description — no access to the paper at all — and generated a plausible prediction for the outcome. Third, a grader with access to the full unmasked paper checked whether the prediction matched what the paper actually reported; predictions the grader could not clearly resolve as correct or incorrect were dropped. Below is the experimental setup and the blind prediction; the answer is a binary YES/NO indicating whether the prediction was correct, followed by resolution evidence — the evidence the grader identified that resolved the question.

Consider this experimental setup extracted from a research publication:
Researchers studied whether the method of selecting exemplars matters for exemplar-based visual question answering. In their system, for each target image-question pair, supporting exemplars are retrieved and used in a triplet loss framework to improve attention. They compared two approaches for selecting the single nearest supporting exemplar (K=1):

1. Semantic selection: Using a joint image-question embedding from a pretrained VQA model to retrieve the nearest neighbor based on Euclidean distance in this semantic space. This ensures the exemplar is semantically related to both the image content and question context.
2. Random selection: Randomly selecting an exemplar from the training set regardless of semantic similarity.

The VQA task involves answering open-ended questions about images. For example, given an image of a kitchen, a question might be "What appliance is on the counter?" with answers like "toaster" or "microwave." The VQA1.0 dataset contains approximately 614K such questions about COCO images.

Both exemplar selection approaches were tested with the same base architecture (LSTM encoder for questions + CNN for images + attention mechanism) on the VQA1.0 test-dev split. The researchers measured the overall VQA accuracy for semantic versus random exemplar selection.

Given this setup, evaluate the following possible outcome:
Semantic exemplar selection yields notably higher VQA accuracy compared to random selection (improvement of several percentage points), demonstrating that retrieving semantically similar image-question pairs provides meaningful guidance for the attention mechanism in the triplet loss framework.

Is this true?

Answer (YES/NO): YES